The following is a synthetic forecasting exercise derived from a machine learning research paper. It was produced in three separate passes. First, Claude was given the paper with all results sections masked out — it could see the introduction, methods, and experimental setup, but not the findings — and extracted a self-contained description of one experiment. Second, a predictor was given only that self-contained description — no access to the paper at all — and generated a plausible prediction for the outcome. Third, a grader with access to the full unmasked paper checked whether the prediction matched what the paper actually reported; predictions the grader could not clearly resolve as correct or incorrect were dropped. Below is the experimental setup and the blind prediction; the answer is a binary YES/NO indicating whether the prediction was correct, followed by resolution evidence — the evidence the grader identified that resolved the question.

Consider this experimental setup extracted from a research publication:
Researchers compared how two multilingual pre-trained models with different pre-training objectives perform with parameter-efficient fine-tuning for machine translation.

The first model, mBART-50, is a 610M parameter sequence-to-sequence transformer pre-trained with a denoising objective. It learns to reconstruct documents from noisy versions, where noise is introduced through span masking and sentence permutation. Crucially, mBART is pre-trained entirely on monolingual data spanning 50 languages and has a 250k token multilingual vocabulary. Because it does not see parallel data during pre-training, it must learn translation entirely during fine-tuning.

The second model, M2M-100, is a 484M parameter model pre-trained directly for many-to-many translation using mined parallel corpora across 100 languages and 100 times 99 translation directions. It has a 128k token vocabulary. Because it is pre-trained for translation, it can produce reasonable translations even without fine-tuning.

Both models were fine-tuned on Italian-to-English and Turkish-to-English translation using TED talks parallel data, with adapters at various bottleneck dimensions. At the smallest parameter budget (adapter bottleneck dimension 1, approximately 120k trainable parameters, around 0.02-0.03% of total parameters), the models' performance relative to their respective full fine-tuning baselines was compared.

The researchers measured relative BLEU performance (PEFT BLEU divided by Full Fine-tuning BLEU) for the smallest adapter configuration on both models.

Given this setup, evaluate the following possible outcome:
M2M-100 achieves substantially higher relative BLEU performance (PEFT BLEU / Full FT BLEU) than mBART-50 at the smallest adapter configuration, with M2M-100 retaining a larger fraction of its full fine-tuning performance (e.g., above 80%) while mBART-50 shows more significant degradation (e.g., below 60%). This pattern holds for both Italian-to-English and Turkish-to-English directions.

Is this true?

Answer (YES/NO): NO